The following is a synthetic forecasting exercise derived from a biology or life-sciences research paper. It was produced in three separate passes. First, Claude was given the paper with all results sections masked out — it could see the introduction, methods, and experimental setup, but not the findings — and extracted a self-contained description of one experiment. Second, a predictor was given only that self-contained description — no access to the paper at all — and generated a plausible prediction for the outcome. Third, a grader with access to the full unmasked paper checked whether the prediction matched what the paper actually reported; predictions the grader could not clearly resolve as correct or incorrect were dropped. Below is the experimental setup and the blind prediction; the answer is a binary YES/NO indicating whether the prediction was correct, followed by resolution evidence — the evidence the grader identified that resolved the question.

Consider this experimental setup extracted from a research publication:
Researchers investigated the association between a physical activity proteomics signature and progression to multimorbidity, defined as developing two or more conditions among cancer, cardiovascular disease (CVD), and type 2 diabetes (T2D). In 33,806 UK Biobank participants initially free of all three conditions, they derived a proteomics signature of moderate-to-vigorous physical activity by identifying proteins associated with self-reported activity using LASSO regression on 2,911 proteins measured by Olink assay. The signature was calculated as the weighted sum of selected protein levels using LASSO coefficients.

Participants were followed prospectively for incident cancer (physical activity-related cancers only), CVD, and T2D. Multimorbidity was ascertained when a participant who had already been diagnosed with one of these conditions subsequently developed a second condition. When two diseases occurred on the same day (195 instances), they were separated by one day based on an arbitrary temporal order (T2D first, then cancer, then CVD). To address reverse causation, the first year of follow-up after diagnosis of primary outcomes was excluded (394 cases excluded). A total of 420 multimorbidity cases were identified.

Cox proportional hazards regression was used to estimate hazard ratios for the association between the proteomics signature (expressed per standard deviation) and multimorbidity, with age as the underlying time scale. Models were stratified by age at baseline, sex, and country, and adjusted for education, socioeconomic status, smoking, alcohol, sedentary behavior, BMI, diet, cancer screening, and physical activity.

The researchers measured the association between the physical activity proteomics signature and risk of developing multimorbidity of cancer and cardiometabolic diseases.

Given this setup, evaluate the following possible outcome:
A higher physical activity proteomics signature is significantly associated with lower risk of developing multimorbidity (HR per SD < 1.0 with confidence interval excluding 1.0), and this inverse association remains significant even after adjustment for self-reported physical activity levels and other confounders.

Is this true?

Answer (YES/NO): NO